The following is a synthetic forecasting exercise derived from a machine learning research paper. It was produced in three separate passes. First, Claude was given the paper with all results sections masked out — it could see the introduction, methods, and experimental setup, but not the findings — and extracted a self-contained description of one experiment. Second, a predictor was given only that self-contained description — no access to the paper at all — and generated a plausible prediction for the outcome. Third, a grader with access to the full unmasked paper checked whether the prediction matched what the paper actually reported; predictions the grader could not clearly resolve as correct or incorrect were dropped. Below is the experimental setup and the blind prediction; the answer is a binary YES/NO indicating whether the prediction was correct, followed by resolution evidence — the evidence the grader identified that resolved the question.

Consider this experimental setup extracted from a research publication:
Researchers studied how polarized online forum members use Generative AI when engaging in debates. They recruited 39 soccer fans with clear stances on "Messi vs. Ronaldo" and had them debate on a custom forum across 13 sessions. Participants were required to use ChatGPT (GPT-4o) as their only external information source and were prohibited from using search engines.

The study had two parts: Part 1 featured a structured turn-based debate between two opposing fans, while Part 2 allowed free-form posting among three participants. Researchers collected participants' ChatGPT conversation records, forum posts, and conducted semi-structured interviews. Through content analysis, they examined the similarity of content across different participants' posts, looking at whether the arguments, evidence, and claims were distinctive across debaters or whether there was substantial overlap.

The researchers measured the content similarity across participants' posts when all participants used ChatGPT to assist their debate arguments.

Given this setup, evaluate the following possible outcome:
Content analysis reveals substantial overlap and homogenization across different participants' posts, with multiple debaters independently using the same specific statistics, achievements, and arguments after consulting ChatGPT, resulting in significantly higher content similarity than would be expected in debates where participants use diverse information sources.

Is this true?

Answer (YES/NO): NO